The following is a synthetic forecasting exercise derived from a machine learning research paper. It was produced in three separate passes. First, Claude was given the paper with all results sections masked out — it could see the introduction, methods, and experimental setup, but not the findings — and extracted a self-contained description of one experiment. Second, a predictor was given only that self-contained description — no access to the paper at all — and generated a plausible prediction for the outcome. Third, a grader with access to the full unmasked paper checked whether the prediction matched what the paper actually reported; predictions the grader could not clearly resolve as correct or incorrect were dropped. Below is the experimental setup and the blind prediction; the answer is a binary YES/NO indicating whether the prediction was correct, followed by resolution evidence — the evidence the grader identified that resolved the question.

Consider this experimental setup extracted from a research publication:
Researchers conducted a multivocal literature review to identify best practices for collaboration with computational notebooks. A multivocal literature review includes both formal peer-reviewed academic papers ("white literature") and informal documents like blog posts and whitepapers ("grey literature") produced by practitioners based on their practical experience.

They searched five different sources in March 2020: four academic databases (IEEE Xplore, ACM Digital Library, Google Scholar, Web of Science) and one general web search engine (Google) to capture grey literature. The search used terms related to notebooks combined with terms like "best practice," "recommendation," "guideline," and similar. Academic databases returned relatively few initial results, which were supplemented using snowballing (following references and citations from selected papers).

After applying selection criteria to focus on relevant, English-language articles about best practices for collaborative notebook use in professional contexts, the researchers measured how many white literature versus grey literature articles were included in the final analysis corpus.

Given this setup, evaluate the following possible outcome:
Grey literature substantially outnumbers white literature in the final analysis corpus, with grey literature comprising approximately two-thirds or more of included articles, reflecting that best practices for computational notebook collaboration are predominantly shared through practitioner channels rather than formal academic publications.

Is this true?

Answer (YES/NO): YES